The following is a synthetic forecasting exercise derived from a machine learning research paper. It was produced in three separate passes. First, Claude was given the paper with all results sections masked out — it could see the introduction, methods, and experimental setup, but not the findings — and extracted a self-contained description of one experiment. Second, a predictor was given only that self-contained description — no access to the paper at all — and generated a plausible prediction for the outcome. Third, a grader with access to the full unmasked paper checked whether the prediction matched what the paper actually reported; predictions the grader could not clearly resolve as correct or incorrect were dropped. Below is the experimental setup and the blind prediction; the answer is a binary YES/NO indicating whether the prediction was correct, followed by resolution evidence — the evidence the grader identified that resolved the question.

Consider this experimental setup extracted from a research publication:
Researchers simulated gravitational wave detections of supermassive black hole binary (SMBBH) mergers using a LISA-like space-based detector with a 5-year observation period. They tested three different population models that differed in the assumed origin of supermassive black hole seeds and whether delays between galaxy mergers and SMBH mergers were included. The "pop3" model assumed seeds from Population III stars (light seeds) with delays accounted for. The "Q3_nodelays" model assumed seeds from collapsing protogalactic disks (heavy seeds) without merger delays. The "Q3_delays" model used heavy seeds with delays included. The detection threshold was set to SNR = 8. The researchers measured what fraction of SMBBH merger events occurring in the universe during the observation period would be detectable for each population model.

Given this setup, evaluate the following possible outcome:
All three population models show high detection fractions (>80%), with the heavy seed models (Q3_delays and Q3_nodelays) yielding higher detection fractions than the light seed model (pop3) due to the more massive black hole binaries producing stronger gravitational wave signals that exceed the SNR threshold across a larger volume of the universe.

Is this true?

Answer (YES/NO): NO